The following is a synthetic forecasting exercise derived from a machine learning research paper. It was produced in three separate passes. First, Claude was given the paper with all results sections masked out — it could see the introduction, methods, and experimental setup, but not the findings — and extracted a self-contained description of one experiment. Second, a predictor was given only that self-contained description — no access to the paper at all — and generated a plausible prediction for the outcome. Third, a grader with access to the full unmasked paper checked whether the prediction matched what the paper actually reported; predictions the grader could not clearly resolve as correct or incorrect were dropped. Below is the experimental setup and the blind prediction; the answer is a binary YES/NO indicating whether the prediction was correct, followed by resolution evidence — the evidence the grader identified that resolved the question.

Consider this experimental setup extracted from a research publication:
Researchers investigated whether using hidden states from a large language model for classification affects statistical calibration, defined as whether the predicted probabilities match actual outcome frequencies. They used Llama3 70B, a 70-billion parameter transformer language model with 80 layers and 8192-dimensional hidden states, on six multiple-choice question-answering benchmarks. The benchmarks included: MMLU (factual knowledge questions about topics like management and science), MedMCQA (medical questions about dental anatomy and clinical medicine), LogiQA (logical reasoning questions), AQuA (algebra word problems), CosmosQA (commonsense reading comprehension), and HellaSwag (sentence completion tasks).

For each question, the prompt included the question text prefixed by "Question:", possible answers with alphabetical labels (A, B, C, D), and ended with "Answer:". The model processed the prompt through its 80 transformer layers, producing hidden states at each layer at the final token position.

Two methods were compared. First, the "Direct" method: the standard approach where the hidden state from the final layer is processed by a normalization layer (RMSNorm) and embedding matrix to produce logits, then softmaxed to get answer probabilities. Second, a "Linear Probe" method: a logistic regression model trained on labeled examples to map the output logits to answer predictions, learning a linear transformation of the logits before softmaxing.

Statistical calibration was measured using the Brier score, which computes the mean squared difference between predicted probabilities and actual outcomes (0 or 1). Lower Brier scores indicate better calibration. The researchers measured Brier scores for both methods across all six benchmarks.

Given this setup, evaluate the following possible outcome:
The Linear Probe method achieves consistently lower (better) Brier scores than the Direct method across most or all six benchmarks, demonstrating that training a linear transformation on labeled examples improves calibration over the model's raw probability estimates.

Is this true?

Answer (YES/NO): NO